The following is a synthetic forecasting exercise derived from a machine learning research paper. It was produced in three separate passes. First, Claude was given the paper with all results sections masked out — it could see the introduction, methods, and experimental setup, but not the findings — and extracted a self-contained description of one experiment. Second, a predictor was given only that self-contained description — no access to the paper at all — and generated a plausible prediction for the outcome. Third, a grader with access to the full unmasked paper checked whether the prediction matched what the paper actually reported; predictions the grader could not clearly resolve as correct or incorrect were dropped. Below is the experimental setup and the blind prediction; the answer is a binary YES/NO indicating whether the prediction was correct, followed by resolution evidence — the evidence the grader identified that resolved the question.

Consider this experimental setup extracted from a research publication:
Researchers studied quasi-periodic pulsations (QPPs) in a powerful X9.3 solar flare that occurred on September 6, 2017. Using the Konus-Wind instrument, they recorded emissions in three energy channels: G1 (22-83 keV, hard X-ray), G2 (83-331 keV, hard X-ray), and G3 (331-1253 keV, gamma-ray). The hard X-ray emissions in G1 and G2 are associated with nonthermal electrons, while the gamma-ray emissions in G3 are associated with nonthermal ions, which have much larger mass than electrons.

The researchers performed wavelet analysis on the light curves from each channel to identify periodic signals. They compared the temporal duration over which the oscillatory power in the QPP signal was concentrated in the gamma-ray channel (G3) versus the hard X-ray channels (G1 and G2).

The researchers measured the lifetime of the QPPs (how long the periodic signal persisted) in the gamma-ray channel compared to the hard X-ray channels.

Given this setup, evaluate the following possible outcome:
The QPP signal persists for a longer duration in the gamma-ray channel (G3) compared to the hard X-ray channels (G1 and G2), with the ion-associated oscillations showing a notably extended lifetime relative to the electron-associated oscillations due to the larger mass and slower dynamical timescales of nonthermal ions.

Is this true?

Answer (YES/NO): NO